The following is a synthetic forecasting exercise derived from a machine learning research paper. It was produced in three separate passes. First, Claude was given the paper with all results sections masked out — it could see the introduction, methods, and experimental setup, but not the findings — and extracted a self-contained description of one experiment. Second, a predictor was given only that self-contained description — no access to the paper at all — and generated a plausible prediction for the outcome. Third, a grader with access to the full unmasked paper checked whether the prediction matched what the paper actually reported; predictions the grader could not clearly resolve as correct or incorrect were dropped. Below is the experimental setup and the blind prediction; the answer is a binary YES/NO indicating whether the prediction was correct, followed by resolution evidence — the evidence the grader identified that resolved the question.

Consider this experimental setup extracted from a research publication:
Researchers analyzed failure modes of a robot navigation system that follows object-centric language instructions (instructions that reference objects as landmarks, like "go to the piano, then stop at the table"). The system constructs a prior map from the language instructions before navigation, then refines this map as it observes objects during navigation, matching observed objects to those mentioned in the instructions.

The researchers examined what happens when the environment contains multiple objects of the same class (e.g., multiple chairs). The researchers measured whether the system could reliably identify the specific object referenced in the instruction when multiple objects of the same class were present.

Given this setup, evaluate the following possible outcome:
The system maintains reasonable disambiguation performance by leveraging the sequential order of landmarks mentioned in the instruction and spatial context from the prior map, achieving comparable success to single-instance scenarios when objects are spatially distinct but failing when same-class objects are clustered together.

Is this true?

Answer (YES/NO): NO